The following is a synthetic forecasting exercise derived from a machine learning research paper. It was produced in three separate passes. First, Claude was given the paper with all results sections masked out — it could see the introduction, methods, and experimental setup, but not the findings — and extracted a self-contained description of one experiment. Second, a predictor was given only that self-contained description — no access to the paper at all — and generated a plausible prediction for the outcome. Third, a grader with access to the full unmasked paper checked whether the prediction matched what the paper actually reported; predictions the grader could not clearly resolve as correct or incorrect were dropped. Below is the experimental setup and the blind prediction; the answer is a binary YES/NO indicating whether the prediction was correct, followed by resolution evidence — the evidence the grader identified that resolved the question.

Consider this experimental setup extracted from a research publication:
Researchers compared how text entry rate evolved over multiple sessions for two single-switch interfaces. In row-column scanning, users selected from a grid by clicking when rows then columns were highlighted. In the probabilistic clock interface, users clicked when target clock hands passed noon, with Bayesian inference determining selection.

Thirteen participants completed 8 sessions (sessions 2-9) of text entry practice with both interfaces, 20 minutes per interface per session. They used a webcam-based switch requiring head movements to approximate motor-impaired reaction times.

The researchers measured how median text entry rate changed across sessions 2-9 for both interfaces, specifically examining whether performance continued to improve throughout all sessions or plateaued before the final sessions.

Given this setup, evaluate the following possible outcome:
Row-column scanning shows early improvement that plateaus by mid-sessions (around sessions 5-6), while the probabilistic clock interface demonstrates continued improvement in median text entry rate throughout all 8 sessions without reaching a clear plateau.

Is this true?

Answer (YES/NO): YES